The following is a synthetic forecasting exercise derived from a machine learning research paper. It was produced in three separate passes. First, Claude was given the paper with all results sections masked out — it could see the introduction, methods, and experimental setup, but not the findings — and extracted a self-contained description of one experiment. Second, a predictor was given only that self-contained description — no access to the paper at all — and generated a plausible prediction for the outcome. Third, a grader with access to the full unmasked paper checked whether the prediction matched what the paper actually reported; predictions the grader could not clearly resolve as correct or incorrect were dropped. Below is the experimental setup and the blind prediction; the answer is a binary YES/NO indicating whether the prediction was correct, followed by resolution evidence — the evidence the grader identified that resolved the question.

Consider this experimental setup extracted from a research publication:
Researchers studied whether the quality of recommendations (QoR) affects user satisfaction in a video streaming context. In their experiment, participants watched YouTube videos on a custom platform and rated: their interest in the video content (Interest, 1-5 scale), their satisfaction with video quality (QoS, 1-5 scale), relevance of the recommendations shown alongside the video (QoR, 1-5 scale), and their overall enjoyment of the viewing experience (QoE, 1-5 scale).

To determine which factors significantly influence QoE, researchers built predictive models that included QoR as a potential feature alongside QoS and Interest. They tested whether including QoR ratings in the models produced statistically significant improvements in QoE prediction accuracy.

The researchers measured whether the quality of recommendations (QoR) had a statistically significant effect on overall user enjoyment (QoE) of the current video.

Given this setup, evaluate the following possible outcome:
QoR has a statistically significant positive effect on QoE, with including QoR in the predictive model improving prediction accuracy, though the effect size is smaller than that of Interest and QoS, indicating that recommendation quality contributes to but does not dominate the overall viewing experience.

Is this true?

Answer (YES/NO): NO